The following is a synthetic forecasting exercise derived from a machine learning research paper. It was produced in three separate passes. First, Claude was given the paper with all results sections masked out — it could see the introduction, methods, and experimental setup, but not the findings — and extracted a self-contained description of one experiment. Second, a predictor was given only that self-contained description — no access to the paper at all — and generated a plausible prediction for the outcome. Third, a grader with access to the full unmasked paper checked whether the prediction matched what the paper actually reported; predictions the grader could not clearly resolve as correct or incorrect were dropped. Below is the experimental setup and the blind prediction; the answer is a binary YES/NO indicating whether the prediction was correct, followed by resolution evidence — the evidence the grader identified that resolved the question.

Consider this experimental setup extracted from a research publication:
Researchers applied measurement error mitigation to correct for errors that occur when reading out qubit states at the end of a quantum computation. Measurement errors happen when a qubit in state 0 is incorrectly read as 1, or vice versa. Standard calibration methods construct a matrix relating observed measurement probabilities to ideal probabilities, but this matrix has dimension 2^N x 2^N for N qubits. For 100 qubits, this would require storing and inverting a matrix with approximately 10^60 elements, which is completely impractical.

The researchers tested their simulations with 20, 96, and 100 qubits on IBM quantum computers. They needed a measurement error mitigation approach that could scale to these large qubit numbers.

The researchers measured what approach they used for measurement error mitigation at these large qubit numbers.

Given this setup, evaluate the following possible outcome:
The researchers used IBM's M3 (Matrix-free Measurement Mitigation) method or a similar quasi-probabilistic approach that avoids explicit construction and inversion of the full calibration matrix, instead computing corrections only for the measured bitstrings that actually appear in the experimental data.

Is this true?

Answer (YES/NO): YES